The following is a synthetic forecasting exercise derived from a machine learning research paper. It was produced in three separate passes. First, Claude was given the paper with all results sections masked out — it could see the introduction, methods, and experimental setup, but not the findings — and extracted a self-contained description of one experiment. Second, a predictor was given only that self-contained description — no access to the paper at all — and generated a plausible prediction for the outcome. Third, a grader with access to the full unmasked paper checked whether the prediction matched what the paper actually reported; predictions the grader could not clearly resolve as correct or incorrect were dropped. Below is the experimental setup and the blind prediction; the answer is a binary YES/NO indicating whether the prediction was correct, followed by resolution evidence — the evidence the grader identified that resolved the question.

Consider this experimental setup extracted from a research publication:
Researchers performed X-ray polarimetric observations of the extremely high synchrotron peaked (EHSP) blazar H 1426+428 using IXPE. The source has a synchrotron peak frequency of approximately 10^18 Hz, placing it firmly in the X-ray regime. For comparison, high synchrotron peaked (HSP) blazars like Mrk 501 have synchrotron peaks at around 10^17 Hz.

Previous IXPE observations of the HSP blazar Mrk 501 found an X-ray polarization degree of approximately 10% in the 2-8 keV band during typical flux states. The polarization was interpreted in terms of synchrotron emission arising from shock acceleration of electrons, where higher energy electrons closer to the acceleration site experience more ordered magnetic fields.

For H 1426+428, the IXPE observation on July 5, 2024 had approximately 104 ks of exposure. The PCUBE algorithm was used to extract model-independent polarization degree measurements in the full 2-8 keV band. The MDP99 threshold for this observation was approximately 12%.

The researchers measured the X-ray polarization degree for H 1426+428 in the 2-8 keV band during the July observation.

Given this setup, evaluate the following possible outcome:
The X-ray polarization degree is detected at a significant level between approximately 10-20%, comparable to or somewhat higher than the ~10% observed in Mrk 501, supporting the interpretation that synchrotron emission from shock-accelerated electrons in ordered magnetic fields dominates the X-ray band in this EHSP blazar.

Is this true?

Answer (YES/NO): NO